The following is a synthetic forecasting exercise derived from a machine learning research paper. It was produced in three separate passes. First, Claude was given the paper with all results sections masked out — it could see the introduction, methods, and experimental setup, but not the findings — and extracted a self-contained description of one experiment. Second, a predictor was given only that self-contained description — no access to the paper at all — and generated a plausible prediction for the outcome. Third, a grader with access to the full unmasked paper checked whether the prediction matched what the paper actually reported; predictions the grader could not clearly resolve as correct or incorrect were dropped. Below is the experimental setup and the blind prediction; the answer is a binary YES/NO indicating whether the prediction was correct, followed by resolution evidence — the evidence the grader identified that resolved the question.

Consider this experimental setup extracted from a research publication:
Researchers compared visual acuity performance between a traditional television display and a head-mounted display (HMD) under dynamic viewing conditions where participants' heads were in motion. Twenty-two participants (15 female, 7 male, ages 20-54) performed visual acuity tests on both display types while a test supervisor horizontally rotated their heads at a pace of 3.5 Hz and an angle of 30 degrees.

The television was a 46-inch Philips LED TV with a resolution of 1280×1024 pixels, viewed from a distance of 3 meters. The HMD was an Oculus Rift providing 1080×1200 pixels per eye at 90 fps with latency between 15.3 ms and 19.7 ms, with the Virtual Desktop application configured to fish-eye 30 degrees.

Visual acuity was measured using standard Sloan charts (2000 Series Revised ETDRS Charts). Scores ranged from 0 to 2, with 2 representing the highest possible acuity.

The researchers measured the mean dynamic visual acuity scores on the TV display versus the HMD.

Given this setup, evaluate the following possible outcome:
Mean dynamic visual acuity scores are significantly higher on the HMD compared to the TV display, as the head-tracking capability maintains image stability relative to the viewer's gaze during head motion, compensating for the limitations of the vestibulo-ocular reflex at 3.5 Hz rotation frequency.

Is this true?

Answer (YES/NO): NO